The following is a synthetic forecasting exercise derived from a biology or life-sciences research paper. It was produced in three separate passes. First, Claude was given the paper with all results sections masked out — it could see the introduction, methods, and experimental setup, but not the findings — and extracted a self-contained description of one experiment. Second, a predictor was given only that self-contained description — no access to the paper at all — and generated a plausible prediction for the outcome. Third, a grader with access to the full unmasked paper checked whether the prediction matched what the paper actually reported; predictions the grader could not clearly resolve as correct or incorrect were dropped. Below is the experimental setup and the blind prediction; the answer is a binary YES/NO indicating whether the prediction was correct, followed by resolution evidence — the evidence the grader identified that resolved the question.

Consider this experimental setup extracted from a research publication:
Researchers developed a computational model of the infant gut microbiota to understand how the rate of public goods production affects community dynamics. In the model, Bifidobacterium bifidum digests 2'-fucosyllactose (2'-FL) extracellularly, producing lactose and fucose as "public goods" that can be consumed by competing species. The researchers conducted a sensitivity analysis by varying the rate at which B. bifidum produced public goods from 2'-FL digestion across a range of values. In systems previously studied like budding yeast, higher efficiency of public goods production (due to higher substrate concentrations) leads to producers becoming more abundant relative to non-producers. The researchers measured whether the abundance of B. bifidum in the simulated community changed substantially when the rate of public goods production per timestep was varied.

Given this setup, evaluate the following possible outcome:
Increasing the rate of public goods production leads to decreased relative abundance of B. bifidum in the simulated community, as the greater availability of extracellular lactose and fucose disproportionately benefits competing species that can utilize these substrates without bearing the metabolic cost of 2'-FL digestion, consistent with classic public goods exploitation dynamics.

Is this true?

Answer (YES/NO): NO